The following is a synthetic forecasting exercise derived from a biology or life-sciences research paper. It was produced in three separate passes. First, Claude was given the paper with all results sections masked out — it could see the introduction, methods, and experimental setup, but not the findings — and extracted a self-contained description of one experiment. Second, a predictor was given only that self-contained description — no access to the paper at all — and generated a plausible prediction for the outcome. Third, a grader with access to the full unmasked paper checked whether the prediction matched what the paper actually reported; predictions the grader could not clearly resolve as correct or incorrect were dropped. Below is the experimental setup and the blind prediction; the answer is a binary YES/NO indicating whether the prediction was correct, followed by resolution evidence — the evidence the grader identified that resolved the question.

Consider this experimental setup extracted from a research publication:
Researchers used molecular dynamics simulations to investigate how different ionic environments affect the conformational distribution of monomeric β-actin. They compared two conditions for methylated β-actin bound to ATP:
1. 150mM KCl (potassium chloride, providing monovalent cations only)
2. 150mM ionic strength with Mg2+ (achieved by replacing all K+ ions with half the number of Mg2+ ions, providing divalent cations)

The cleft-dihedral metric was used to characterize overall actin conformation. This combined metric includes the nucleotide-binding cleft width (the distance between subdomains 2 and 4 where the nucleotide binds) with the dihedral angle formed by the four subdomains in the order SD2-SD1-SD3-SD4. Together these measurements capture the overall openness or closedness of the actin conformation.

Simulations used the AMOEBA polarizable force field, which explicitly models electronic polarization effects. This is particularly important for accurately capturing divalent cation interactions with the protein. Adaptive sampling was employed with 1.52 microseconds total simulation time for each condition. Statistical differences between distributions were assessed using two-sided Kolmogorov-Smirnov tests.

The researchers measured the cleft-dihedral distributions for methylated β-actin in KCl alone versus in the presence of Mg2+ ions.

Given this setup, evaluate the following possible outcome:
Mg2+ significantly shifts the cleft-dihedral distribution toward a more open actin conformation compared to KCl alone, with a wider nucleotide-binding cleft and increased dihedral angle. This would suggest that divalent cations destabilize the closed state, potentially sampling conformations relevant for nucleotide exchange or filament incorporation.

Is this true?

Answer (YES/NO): YES